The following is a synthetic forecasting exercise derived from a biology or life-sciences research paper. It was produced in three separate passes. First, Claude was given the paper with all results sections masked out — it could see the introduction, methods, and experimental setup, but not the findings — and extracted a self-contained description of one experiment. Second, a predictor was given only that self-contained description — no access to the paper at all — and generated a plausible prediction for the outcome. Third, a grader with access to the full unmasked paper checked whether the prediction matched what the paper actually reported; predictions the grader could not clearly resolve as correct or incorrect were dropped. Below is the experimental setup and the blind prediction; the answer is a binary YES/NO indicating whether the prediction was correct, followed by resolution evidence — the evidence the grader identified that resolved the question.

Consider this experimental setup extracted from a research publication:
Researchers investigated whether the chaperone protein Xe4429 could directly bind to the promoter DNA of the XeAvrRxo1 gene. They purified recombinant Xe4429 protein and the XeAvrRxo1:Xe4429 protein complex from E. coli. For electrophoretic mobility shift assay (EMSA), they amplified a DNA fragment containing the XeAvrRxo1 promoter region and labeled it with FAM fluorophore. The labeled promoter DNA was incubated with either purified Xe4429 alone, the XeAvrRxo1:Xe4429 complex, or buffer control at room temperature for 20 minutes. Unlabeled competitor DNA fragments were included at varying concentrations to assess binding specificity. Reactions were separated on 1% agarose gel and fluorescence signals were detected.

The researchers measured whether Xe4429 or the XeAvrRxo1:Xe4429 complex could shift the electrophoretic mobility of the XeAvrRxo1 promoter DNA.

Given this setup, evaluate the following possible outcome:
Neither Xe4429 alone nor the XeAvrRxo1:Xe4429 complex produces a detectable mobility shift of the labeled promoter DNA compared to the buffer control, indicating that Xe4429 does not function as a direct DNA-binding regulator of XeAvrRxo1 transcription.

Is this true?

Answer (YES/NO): NO